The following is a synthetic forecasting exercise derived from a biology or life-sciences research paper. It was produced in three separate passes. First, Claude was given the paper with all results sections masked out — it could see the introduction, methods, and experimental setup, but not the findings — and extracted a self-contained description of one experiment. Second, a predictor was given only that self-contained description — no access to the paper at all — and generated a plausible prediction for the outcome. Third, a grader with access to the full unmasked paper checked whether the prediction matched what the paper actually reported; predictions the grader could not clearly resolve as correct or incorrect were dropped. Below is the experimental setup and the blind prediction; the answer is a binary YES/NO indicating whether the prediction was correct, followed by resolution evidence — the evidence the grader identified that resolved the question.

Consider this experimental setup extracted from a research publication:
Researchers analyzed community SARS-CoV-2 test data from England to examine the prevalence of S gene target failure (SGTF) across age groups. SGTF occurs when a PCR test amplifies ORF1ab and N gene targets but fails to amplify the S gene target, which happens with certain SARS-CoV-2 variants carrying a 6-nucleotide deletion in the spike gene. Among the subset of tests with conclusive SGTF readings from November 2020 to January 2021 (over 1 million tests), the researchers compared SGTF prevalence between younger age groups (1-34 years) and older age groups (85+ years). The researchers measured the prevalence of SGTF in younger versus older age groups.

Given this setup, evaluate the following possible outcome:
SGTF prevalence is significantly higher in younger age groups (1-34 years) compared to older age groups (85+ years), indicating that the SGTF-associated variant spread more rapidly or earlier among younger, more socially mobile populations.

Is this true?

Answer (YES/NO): YES